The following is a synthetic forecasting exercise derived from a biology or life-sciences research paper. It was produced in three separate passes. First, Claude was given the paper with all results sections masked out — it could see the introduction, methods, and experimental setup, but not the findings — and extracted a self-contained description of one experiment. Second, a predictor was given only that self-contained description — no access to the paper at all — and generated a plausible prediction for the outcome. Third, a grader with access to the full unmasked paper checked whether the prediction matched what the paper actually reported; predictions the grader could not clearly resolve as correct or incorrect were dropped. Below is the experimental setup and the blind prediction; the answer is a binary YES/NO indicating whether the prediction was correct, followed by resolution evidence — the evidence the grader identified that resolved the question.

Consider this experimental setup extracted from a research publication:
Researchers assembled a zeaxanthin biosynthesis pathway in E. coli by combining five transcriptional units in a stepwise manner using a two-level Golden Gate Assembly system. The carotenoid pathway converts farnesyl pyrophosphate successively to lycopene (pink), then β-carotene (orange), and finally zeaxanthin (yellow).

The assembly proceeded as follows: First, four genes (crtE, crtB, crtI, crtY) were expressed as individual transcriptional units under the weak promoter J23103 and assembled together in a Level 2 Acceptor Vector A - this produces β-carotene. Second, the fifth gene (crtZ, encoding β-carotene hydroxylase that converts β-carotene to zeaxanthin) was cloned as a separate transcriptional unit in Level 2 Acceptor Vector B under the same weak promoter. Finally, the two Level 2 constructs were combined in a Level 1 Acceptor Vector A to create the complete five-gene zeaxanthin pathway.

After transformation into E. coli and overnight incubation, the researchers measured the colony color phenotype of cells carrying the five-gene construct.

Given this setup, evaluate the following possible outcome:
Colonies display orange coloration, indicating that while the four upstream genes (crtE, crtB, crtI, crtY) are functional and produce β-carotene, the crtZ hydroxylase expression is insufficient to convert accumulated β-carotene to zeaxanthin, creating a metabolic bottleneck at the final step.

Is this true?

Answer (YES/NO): NO